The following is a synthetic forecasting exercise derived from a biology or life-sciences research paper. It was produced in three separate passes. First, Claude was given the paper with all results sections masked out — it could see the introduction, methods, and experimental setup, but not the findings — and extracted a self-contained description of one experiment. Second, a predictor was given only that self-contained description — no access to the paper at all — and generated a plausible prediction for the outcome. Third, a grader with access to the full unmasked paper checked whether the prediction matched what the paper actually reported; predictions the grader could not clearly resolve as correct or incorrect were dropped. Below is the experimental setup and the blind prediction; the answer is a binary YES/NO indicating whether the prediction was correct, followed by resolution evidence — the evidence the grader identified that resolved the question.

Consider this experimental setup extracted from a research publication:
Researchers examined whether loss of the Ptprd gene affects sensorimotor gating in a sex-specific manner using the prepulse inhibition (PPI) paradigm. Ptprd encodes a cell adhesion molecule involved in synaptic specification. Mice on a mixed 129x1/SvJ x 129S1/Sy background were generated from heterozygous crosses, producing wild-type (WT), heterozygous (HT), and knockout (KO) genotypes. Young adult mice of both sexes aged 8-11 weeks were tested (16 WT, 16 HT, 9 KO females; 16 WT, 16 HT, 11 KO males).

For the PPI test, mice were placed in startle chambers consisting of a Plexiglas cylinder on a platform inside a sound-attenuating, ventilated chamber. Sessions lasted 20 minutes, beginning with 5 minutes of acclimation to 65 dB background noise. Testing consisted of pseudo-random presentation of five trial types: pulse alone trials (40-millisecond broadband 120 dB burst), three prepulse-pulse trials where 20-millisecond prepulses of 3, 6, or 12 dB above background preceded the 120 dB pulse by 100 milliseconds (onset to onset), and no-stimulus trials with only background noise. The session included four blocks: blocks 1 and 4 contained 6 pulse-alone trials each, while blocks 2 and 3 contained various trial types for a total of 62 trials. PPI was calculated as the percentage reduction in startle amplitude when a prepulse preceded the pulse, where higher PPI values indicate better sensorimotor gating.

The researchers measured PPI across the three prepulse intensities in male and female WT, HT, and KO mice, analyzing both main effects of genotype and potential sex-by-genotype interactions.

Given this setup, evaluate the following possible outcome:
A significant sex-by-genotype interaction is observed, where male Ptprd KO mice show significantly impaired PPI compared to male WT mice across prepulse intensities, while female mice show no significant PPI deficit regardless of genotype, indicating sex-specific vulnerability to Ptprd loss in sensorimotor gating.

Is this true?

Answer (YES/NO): NO